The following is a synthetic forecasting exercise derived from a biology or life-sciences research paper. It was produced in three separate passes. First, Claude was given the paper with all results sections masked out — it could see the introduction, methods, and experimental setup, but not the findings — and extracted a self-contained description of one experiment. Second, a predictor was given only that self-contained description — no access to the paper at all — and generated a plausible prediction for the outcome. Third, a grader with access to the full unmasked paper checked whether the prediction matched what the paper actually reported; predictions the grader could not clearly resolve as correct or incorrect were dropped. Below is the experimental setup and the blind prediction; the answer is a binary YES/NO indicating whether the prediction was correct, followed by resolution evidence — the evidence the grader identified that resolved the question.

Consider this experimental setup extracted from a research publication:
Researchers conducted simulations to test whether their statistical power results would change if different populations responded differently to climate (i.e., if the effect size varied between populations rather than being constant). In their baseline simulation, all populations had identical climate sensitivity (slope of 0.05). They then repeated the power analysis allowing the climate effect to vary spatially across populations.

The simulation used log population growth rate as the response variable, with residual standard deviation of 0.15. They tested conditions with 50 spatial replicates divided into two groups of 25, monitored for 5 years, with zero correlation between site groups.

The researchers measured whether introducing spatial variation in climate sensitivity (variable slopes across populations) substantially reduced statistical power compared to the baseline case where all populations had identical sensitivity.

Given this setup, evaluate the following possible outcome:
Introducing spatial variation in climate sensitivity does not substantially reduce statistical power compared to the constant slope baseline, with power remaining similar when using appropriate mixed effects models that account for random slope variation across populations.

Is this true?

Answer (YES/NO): NO